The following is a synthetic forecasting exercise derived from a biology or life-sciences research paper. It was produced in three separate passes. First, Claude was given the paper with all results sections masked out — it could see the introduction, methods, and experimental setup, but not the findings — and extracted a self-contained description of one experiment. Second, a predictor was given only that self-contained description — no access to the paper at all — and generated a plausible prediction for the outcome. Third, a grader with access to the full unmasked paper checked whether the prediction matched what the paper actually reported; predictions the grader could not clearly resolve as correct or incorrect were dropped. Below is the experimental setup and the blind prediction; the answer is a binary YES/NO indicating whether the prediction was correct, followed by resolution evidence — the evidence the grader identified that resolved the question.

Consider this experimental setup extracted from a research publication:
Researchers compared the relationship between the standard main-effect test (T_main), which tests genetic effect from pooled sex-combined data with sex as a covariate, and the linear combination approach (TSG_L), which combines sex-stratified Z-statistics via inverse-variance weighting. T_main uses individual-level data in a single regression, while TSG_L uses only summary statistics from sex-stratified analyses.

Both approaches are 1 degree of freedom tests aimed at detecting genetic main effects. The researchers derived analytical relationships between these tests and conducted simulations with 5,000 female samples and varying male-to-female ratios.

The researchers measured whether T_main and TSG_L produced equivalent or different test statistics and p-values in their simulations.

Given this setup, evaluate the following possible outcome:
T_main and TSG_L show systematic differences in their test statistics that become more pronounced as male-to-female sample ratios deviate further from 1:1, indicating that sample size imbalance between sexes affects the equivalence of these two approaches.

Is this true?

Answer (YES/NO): NO